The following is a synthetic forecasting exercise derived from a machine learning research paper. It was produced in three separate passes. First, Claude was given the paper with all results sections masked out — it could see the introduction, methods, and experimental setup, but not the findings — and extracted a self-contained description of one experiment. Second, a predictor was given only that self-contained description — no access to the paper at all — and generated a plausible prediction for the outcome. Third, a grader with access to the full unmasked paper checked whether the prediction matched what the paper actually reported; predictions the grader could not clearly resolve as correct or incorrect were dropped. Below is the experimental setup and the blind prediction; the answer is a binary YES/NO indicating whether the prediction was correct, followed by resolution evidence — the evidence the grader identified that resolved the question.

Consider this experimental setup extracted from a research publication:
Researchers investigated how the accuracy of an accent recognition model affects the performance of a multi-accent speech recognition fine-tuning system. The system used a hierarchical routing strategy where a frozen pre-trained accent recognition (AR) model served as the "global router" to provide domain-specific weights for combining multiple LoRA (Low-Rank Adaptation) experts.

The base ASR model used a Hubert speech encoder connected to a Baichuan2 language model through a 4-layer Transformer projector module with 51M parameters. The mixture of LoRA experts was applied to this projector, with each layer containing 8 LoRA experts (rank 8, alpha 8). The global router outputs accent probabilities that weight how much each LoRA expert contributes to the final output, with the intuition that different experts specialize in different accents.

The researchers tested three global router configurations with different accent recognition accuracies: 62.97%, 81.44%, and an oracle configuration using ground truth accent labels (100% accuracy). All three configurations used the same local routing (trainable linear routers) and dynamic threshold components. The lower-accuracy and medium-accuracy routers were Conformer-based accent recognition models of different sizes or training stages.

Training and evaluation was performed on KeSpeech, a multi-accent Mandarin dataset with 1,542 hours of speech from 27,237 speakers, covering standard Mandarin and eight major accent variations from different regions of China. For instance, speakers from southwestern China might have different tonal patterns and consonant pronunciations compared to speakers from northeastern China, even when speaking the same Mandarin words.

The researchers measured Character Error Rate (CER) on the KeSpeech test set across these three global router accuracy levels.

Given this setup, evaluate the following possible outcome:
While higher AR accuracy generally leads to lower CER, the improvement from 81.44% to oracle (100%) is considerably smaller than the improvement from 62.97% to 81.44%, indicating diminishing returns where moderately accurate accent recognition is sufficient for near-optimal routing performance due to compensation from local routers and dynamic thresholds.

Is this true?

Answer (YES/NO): NO